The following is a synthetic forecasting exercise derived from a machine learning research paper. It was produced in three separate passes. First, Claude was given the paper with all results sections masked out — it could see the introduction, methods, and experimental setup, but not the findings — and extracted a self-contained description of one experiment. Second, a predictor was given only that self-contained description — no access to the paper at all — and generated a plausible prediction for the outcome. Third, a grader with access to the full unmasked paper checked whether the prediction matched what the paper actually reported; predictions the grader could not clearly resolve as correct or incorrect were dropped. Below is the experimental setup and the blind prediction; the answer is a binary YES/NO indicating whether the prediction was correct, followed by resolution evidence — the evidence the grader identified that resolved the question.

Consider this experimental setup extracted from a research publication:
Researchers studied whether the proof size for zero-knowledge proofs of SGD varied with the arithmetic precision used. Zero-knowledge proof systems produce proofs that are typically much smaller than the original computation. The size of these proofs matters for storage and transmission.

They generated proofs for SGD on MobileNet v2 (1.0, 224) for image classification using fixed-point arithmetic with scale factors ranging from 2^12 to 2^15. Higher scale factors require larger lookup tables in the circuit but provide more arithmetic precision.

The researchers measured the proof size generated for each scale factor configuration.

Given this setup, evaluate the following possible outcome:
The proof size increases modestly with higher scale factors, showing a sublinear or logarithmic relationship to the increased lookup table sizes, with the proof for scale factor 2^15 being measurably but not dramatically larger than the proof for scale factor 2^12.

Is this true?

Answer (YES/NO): NO